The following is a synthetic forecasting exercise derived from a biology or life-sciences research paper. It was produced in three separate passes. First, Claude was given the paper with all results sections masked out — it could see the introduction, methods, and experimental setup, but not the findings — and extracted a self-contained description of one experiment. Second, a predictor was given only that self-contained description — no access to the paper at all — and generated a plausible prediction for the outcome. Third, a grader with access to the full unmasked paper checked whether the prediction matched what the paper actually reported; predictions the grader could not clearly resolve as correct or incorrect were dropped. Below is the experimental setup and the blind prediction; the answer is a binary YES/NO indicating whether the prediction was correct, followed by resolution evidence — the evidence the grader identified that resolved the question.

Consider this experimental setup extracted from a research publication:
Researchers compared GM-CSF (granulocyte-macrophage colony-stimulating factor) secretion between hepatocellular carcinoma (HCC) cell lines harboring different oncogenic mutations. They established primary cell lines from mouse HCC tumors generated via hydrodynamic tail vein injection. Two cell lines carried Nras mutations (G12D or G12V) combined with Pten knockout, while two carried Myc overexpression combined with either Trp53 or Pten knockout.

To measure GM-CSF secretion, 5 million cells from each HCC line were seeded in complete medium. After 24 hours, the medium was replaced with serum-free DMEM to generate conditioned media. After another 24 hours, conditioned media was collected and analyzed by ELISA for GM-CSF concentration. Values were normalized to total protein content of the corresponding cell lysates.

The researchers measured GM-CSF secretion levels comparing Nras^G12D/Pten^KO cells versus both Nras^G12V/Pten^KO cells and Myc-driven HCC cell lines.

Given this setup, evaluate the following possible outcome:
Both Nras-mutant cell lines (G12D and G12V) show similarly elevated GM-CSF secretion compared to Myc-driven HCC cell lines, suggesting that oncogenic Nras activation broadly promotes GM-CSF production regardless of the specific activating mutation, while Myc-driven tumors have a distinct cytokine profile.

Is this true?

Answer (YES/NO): NO